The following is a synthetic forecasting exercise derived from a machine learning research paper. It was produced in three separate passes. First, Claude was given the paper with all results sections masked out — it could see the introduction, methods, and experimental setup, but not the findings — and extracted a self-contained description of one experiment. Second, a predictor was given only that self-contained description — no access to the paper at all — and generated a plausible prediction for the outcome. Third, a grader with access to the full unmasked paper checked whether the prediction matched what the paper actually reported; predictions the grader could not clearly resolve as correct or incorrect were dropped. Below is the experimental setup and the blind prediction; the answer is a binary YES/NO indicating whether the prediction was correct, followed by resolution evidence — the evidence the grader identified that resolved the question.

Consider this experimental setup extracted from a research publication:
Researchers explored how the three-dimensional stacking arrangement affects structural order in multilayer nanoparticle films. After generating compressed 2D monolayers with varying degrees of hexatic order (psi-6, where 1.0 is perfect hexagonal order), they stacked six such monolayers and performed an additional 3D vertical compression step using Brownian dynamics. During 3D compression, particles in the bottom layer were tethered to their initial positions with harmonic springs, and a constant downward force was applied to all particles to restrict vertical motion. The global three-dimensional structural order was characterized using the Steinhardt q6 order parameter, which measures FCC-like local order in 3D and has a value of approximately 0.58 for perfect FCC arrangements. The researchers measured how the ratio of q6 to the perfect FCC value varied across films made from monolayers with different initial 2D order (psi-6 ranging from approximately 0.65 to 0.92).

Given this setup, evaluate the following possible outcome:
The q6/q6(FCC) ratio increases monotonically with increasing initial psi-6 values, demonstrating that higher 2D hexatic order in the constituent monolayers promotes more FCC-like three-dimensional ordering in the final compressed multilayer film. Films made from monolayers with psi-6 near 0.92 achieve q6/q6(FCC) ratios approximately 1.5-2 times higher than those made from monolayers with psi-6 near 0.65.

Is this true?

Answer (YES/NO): NO